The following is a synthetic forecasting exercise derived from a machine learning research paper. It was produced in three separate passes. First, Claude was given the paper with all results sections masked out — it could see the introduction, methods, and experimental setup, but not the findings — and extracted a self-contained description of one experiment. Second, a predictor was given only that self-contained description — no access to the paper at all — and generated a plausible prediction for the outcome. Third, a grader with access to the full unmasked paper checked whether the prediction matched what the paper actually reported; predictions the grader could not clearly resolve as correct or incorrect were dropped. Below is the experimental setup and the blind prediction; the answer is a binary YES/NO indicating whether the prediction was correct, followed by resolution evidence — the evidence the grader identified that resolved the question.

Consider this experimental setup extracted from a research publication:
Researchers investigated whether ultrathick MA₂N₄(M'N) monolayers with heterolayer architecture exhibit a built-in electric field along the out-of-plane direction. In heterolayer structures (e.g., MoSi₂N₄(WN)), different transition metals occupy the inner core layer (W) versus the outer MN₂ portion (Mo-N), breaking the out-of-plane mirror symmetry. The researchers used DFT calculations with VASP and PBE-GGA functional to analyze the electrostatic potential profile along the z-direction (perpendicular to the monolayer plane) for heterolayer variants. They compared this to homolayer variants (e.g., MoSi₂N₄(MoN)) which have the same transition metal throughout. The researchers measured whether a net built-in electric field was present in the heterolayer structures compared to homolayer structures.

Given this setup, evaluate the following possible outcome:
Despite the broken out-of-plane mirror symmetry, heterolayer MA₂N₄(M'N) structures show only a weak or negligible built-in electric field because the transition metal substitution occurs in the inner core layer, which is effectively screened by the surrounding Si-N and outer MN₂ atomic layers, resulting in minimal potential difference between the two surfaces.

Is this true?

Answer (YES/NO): NO